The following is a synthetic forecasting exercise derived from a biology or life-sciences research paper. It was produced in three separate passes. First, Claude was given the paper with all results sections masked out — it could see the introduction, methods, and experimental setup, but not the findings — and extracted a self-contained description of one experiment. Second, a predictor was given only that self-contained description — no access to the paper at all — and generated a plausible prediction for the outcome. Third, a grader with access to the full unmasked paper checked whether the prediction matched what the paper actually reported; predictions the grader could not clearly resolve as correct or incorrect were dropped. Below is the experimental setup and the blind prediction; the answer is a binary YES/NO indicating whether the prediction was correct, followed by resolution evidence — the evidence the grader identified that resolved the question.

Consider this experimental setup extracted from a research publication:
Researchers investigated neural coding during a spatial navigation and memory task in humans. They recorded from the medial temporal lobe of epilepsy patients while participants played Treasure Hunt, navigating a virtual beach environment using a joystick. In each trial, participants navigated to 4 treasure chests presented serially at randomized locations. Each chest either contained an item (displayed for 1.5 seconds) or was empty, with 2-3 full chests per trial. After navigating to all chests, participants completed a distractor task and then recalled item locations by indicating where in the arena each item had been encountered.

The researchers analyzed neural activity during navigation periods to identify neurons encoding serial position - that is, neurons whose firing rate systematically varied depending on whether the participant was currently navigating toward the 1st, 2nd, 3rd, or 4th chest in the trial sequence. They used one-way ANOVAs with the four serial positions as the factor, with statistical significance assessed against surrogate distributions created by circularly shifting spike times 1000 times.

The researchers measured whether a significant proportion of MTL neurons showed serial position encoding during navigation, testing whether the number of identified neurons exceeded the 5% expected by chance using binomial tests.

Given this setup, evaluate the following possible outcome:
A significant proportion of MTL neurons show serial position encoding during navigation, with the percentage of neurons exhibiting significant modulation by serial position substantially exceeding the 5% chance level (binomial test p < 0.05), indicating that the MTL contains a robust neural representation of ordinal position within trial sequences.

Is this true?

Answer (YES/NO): YES